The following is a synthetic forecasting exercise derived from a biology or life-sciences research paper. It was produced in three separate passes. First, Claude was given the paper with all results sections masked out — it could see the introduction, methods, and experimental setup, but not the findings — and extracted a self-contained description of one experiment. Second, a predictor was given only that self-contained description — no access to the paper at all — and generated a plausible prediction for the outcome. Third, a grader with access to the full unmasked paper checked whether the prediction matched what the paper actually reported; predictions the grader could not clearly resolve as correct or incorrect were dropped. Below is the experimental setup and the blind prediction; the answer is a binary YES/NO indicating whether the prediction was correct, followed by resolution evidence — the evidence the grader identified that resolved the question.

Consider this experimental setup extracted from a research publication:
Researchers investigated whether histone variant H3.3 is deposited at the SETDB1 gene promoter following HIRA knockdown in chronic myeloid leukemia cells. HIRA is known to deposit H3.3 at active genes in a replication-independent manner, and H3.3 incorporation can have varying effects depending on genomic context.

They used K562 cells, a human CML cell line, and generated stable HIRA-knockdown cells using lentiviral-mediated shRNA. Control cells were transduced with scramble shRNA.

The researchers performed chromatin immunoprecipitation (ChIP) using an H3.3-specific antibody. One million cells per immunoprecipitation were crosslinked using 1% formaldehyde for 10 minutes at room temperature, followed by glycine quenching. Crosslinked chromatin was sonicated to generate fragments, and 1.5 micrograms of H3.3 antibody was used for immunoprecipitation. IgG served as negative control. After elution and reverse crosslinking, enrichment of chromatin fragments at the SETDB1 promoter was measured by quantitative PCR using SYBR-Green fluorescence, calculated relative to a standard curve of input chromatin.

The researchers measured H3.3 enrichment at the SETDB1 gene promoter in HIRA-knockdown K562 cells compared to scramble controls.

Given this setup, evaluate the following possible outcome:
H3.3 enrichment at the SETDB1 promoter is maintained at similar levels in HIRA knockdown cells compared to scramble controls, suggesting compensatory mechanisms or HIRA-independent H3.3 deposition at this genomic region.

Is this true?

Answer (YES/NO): NO